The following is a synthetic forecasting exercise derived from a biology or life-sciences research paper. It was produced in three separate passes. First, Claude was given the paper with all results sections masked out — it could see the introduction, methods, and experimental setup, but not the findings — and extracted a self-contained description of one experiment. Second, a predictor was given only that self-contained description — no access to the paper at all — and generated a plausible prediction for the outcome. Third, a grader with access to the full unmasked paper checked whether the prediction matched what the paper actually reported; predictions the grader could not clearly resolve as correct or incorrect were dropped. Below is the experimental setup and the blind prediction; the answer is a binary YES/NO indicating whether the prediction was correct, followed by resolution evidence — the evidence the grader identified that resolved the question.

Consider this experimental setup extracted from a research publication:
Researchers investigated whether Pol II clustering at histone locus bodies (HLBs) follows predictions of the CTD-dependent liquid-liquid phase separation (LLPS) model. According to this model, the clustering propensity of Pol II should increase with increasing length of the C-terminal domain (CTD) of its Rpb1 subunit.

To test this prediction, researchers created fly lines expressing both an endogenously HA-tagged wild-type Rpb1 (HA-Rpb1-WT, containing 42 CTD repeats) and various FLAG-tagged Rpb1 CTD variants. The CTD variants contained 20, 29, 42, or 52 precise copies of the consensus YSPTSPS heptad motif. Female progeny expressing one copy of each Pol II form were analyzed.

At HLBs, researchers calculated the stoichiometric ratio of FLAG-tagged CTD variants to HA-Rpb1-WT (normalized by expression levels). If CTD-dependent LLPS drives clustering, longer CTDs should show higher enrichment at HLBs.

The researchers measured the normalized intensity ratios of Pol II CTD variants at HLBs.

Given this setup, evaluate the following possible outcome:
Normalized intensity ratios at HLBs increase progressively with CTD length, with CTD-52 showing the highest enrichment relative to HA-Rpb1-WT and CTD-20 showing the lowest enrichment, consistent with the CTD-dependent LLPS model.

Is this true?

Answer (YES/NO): NO